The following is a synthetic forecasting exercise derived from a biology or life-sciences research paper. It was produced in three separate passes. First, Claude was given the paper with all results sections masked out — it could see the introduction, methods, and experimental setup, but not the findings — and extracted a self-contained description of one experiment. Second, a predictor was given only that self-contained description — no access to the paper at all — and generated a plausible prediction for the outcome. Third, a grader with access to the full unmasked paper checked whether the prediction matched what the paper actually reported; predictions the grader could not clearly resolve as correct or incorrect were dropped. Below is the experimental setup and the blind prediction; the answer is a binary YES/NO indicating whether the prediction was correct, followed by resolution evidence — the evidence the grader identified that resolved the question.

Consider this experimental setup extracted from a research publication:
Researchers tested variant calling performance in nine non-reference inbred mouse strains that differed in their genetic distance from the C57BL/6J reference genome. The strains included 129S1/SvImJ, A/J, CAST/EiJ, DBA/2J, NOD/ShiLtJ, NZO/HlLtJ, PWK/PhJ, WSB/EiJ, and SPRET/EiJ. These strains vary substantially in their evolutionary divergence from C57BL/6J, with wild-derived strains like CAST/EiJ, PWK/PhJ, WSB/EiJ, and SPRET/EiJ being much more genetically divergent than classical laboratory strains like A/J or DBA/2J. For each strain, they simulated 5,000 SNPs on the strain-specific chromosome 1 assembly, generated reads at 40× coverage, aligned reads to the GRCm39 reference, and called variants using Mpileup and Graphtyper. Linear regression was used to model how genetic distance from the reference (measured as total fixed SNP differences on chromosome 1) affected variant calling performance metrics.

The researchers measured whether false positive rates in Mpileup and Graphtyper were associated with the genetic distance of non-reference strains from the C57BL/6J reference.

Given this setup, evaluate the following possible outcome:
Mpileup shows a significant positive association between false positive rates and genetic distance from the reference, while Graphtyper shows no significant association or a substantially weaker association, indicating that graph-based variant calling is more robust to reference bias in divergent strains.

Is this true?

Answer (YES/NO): NO